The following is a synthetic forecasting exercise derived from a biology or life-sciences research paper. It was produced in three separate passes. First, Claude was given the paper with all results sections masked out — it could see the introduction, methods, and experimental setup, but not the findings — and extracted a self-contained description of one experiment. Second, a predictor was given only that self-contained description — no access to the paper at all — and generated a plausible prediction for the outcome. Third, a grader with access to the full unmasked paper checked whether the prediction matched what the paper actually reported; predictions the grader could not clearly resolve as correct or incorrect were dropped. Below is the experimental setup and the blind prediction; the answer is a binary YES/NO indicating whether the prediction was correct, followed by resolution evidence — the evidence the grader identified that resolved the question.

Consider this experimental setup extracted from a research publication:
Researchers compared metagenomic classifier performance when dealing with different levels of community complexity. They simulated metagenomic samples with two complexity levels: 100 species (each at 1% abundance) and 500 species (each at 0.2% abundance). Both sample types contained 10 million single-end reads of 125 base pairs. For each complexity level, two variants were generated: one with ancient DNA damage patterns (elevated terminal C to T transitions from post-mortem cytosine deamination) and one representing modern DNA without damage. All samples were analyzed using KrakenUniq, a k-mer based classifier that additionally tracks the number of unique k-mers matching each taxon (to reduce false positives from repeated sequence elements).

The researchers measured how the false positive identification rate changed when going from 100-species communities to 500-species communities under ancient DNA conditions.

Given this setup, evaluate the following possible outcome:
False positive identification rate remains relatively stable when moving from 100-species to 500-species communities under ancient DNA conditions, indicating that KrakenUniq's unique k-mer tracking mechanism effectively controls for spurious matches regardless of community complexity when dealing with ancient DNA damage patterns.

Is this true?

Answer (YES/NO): NO